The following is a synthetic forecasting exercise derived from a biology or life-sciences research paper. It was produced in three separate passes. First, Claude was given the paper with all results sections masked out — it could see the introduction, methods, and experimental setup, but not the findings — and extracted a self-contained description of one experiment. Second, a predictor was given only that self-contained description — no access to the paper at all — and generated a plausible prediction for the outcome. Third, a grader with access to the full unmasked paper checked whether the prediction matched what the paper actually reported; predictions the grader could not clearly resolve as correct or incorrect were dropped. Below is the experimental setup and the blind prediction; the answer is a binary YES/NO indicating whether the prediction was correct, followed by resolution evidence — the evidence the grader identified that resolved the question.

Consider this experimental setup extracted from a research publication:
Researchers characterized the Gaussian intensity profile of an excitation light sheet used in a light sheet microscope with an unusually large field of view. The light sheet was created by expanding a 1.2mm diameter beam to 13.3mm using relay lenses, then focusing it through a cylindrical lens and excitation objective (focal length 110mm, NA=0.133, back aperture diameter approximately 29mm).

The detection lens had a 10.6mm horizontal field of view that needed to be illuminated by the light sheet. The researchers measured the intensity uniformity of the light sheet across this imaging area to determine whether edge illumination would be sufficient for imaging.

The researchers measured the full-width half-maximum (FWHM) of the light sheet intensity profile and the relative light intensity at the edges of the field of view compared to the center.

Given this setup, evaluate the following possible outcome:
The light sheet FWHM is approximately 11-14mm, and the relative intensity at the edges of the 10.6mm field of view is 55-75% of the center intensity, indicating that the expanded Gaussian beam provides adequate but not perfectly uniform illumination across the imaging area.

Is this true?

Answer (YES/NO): YES